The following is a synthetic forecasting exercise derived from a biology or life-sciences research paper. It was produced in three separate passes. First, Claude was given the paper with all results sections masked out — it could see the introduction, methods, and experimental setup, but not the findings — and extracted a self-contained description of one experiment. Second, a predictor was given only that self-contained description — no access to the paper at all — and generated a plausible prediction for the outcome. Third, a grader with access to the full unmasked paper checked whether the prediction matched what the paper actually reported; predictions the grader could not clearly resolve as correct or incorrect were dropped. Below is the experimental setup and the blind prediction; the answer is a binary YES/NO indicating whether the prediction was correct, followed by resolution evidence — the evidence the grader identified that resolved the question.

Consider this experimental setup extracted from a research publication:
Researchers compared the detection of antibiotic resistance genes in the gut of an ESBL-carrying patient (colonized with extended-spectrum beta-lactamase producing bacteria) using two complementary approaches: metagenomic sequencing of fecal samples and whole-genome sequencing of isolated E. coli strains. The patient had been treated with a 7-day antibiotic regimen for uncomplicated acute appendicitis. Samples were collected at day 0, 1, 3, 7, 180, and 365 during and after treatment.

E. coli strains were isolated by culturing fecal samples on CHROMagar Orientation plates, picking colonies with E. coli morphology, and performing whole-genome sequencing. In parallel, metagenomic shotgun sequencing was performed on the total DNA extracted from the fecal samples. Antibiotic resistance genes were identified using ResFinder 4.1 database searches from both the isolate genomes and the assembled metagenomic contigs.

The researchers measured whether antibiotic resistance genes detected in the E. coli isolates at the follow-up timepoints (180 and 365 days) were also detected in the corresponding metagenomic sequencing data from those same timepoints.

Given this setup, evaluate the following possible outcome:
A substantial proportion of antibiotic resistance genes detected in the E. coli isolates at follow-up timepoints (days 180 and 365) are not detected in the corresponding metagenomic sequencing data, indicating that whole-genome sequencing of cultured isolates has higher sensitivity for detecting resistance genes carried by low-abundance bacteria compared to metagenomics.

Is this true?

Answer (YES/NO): YES